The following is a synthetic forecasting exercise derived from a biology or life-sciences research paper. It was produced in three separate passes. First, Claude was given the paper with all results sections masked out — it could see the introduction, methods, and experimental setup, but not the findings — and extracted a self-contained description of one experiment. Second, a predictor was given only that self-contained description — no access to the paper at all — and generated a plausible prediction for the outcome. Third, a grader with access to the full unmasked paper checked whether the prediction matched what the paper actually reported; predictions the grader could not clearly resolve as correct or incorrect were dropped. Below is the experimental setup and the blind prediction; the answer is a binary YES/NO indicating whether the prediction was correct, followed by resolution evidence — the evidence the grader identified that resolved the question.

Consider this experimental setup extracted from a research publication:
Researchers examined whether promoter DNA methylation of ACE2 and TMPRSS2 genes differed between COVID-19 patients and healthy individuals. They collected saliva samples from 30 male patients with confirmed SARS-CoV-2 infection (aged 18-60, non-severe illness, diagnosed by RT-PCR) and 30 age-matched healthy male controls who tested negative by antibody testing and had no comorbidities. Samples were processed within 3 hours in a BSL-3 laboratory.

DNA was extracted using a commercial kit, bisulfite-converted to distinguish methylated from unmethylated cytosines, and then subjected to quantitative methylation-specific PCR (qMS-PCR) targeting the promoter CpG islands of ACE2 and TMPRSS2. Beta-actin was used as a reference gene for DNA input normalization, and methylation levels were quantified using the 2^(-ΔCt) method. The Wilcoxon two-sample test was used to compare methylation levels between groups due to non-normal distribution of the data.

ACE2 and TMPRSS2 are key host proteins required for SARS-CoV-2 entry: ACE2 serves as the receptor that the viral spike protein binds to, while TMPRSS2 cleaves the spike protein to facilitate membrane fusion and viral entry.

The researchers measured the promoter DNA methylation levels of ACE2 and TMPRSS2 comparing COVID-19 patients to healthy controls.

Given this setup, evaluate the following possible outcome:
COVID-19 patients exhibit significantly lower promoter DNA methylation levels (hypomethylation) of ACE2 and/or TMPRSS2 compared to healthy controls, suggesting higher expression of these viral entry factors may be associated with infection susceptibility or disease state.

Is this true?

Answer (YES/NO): NO